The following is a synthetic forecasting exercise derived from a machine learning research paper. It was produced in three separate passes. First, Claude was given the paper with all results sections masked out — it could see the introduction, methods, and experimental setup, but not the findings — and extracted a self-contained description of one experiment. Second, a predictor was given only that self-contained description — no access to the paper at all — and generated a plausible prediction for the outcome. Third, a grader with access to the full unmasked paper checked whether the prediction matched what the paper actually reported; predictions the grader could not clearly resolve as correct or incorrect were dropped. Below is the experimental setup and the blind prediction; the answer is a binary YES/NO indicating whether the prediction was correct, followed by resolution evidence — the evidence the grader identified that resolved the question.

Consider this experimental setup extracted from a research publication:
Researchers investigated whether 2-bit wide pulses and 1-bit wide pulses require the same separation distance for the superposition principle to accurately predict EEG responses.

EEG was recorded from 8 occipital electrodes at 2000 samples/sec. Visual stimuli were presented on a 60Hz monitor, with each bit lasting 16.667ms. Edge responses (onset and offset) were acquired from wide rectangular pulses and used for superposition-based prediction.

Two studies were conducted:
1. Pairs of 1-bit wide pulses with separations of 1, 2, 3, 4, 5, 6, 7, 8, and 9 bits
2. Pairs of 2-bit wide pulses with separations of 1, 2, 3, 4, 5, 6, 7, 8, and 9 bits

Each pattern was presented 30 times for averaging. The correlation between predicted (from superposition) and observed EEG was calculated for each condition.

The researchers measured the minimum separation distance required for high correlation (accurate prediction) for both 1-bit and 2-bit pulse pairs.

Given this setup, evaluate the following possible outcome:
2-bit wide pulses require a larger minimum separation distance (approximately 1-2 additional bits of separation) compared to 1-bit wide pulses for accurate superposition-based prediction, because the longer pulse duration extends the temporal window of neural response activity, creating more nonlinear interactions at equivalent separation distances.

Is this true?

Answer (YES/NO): NO